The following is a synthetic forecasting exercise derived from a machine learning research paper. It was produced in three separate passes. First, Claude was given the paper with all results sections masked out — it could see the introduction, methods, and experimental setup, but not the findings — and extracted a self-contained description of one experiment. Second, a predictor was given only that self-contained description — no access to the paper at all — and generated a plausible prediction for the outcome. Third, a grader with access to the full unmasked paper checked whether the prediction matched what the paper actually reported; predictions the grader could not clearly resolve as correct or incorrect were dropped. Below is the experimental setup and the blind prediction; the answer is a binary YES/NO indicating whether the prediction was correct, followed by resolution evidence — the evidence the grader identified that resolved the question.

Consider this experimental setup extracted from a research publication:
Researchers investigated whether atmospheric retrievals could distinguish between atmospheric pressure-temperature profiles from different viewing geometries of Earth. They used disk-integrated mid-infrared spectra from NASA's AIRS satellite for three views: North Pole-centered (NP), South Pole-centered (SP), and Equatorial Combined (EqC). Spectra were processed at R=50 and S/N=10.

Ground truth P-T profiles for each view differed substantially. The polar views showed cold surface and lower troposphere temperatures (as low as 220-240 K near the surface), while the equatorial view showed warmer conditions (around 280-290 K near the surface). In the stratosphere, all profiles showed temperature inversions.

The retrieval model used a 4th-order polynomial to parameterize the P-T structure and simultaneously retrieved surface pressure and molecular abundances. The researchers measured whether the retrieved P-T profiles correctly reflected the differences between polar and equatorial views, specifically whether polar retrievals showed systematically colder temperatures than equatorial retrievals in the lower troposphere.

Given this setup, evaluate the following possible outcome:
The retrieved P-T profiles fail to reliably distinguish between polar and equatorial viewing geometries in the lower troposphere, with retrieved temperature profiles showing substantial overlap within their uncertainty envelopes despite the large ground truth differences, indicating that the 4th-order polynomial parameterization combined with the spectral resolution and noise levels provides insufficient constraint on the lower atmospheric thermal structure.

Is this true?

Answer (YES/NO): YES